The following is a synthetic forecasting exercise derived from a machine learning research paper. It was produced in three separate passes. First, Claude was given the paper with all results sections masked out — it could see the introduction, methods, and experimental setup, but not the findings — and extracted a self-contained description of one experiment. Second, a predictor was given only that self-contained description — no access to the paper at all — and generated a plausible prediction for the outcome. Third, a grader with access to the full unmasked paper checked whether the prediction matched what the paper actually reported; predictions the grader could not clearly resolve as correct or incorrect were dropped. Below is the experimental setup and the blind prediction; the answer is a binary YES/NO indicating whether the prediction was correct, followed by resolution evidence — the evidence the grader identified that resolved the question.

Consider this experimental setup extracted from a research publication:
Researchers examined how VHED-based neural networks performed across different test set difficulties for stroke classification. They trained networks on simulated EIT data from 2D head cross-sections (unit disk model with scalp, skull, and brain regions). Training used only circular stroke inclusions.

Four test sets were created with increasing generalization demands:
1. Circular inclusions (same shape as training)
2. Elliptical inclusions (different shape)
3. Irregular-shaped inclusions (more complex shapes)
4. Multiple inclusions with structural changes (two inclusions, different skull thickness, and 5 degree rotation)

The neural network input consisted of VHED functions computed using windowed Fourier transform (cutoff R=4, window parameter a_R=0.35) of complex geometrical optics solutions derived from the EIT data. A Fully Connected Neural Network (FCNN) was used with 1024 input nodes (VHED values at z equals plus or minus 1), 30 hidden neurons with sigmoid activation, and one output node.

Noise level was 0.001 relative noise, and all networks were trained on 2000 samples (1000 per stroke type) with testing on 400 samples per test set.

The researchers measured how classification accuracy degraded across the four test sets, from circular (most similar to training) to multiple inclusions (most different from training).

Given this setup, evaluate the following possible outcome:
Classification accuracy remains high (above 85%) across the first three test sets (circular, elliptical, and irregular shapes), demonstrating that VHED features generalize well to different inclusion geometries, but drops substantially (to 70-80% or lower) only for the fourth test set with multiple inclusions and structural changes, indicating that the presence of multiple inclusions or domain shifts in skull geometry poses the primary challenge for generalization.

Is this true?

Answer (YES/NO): NO